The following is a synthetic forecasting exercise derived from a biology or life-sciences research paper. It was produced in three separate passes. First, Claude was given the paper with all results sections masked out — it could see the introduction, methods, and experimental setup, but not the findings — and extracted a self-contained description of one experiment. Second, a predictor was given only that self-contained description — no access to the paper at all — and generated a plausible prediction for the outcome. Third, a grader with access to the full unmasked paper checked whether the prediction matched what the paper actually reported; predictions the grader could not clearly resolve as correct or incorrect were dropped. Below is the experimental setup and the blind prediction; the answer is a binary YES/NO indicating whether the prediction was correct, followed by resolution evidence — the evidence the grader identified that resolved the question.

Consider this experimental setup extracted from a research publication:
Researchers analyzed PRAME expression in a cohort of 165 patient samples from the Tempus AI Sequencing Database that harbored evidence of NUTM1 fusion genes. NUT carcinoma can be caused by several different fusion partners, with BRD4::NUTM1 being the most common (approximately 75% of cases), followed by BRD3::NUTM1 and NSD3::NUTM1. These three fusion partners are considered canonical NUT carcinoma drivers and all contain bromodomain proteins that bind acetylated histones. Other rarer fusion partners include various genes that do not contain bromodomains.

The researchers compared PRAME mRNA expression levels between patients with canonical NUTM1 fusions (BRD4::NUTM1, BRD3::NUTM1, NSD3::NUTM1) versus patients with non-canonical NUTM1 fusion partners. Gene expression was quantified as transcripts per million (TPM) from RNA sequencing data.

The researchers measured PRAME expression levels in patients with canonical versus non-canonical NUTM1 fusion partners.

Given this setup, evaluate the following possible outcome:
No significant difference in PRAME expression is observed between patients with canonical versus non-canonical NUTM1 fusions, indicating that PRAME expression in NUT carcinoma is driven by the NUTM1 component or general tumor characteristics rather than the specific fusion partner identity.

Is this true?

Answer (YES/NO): NO